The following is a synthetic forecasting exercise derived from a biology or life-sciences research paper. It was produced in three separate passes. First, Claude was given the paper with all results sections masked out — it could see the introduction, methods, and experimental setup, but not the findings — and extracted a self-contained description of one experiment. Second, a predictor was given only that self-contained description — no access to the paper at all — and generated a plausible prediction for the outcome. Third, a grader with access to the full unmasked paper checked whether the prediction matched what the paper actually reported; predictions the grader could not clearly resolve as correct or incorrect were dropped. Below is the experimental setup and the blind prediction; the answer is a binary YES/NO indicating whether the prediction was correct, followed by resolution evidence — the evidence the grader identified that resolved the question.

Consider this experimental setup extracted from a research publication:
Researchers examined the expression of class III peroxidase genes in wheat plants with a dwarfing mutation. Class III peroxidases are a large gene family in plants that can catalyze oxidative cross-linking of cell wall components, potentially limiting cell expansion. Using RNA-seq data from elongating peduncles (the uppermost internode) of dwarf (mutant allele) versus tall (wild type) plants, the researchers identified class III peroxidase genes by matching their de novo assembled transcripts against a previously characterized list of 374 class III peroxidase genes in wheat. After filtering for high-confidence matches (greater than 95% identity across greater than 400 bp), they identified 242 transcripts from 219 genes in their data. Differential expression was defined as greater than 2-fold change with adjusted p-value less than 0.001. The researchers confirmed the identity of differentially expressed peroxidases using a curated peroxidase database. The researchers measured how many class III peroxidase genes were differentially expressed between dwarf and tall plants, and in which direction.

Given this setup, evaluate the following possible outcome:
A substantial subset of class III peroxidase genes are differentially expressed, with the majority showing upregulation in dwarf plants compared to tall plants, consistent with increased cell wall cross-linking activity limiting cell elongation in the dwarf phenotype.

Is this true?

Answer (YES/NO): YES